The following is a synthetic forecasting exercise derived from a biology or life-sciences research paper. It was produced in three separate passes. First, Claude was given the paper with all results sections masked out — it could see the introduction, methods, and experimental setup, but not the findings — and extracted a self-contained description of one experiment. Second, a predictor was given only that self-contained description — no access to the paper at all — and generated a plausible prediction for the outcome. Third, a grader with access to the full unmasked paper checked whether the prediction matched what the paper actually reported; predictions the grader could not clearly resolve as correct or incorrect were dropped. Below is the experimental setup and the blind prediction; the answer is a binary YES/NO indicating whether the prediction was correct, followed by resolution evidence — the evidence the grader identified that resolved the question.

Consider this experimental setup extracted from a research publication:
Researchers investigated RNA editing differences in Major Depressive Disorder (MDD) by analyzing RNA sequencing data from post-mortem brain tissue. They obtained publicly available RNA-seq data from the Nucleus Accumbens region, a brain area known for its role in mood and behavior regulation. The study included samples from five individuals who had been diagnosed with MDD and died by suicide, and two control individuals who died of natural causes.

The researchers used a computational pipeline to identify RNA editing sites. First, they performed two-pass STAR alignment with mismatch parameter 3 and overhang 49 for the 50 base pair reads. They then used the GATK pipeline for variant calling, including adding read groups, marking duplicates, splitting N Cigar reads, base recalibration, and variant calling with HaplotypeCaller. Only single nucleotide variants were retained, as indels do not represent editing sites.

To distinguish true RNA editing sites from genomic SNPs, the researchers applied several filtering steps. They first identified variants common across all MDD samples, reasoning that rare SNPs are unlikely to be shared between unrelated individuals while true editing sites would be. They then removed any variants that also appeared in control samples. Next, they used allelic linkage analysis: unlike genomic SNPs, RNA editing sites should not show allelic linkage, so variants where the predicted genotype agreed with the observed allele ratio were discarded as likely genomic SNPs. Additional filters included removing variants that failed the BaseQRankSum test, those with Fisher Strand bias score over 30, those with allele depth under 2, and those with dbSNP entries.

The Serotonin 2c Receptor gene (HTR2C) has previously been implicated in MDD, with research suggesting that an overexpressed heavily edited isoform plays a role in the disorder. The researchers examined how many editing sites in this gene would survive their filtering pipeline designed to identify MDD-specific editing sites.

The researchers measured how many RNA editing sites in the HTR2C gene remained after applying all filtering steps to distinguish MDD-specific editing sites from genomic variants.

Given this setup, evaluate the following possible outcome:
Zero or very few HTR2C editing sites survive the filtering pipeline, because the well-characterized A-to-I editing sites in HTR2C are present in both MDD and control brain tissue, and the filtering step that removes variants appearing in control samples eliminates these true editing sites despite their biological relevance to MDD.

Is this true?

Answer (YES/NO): YES